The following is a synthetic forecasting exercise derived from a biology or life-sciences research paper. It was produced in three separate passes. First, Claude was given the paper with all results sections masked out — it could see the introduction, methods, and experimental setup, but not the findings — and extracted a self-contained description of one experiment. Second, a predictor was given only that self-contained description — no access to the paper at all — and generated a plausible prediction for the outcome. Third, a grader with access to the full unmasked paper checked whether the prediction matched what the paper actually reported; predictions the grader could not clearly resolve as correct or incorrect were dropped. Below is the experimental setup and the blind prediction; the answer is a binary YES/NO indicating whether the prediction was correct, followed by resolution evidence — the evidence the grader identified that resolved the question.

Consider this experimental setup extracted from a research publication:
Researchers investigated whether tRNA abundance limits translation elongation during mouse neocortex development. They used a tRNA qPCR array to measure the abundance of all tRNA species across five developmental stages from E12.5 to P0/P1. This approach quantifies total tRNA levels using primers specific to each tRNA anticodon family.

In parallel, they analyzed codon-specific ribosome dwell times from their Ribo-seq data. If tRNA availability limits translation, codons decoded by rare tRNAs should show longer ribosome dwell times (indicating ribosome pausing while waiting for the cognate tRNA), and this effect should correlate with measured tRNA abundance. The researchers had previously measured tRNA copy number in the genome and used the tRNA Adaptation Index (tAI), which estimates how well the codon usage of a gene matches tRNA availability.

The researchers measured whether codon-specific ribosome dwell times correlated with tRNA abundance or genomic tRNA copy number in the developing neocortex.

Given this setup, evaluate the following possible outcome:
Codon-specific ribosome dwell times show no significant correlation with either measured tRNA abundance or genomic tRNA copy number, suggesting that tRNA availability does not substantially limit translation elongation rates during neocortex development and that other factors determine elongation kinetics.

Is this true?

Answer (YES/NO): YES